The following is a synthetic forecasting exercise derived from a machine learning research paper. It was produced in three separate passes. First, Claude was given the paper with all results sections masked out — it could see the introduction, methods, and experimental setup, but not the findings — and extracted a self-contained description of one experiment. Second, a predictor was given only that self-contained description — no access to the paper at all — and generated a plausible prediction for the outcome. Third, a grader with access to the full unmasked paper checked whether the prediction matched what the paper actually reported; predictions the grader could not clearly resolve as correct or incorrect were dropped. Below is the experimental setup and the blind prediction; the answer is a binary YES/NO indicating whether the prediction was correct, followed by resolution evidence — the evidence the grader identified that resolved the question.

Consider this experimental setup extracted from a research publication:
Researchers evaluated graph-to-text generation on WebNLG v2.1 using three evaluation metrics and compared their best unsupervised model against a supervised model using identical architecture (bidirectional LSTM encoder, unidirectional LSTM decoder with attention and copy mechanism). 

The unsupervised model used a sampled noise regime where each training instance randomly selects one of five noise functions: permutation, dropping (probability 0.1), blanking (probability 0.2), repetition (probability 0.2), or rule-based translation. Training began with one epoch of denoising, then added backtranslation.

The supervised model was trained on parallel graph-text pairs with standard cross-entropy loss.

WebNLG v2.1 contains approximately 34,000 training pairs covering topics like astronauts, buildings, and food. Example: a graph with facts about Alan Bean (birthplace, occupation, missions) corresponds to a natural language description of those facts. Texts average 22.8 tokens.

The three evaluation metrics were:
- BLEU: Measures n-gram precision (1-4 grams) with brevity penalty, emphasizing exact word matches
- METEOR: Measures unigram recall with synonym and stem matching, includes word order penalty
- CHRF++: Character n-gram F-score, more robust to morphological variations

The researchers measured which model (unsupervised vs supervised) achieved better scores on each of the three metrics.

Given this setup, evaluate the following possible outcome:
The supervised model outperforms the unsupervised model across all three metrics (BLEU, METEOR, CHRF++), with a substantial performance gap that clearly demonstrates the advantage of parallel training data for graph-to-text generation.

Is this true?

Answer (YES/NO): NO